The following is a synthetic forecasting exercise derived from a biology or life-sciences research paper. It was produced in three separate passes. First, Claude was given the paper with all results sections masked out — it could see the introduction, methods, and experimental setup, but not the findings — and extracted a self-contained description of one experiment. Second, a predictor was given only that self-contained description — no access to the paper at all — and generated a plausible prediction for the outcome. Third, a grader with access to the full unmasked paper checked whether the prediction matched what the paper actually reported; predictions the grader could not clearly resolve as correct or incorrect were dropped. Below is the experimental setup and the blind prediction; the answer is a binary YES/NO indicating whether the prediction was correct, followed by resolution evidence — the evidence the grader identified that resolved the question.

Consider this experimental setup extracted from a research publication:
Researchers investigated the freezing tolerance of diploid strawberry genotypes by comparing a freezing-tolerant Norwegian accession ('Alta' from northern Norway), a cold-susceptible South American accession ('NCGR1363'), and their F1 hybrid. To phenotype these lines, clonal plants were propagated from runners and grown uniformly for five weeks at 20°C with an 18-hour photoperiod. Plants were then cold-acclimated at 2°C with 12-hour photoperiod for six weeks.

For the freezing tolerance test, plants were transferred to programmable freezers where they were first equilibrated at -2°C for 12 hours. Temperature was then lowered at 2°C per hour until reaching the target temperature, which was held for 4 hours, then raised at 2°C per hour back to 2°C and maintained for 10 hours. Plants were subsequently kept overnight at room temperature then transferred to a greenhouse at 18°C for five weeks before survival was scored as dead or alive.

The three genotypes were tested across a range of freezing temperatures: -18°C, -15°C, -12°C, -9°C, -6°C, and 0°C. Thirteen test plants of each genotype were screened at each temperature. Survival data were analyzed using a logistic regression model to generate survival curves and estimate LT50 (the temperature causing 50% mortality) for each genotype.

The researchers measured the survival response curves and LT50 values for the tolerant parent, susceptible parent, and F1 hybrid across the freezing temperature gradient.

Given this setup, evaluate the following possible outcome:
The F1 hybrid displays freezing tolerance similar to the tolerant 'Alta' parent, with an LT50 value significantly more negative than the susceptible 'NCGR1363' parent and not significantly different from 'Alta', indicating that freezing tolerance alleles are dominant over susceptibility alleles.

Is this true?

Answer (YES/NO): NO